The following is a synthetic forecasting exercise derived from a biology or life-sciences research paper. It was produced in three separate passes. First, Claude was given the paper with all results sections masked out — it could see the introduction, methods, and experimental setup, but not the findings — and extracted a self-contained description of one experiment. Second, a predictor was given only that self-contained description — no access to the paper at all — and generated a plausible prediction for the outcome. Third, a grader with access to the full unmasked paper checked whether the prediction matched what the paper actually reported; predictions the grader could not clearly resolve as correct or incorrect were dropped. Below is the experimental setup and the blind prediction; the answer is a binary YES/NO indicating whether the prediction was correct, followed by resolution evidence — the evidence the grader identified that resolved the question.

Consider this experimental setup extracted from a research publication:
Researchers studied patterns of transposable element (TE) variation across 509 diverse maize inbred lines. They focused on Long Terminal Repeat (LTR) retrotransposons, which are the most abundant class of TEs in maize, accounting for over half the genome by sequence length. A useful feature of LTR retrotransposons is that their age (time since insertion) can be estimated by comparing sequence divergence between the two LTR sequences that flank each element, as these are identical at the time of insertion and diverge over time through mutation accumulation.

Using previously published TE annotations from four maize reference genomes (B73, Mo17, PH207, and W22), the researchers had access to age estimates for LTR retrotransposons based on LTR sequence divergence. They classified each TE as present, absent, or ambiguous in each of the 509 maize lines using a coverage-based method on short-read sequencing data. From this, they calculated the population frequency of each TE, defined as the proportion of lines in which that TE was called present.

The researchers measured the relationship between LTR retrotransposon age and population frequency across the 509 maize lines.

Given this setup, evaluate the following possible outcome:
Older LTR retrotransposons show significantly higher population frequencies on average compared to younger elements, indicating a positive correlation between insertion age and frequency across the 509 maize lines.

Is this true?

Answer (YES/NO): YES